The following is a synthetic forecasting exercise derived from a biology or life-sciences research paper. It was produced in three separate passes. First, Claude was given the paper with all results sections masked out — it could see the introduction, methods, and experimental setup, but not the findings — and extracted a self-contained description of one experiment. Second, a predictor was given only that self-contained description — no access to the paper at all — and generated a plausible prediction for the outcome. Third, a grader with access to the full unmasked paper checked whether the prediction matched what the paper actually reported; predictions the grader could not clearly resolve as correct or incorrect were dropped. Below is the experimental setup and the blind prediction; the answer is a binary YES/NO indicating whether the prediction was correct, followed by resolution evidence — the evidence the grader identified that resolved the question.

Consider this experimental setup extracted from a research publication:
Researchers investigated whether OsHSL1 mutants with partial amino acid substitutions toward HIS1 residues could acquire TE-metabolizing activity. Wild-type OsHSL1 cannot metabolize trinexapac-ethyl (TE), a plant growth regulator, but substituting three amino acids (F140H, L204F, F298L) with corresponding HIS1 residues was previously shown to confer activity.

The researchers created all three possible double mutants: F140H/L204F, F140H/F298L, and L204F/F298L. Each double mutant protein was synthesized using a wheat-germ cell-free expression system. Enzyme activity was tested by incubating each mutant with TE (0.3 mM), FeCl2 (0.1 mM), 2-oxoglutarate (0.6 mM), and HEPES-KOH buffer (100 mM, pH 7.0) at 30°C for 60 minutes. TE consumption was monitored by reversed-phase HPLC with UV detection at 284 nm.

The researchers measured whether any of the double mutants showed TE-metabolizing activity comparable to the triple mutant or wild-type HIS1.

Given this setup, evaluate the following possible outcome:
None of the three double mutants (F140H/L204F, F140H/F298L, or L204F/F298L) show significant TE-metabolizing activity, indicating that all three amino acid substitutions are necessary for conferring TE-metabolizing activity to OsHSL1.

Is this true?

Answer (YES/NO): NO